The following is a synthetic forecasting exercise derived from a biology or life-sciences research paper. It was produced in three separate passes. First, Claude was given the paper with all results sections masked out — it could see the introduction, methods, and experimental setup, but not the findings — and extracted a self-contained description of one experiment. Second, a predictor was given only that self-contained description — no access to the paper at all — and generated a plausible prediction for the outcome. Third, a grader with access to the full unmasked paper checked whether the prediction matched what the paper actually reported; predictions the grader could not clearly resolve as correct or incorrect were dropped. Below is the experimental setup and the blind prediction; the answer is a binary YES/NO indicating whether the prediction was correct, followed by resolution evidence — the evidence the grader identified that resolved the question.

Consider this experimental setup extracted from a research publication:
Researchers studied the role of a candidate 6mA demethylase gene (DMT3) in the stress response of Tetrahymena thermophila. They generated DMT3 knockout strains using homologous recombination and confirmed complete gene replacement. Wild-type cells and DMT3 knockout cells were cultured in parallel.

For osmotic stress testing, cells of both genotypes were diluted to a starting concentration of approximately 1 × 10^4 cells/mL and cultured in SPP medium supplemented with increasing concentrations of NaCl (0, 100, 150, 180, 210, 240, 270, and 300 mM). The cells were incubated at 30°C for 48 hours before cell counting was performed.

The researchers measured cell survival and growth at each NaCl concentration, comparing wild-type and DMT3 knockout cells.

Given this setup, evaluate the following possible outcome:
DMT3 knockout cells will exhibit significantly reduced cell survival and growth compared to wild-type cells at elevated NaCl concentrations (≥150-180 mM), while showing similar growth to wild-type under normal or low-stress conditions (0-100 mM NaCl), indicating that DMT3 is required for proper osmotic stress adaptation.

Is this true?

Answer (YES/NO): YES